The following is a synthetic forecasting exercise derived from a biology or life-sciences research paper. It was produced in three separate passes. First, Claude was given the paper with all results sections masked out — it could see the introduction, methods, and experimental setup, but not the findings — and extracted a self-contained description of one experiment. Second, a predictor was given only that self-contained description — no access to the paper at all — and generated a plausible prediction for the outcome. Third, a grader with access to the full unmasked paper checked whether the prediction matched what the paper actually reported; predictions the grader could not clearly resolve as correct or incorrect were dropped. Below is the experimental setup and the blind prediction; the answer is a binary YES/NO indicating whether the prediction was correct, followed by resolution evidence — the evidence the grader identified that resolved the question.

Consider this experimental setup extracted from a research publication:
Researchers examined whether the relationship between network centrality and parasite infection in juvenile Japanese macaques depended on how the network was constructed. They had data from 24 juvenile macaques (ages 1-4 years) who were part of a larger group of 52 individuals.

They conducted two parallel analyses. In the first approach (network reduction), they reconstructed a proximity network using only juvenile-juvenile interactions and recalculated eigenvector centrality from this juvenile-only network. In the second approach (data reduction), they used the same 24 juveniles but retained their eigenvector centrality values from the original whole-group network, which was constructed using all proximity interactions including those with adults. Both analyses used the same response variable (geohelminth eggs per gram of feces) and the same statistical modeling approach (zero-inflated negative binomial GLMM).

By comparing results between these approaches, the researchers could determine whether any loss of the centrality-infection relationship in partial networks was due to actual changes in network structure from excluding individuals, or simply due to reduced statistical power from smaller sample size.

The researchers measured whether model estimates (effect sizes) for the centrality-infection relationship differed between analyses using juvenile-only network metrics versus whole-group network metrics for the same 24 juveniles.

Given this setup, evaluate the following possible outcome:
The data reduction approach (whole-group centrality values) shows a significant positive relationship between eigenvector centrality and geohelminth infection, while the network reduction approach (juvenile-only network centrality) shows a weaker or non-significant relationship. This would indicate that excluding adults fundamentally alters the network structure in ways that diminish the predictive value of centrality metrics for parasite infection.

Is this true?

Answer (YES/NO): NO